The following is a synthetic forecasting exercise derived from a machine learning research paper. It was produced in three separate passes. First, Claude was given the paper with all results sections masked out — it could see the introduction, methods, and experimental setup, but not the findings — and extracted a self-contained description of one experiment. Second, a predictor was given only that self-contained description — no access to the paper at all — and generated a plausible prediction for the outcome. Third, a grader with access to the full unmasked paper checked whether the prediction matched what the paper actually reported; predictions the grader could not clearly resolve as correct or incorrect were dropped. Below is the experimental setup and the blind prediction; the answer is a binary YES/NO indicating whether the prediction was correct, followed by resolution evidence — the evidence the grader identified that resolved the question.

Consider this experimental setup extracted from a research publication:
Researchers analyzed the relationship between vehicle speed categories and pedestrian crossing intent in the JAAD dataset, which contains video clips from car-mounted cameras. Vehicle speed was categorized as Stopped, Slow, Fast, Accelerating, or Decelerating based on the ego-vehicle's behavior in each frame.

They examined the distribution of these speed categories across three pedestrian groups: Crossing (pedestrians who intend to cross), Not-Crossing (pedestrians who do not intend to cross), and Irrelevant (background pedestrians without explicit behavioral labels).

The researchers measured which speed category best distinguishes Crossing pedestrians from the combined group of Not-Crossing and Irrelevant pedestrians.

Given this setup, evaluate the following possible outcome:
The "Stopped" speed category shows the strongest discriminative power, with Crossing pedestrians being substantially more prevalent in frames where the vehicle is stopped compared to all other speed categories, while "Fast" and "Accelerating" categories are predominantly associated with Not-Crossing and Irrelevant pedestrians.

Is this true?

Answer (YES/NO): NO